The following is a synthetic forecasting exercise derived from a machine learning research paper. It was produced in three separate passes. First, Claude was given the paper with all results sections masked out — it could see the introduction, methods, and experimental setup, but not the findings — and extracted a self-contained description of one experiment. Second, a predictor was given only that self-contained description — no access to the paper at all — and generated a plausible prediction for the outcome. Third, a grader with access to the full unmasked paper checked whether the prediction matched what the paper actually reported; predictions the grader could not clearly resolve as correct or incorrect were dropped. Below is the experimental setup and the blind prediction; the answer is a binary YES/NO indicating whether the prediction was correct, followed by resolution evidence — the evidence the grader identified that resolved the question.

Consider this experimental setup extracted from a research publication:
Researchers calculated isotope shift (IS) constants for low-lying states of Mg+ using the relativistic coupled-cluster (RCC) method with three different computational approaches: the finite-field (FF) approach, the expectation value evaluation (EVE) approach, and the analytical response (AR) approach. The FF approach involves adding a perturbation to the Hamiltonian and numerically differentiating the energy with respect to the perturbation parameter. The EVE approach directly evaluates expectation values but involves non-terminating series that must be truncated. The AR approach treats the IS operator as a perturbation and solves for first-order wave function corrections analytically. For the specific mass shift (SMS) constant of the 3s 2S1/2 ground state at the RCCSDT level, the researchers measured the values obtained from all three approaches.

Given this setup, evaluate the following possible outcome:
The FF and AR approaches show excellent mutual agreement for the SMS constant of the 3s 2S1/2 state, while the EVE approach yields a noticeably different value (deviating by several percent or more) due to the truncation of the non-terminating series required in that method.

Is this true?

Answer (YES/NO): NO